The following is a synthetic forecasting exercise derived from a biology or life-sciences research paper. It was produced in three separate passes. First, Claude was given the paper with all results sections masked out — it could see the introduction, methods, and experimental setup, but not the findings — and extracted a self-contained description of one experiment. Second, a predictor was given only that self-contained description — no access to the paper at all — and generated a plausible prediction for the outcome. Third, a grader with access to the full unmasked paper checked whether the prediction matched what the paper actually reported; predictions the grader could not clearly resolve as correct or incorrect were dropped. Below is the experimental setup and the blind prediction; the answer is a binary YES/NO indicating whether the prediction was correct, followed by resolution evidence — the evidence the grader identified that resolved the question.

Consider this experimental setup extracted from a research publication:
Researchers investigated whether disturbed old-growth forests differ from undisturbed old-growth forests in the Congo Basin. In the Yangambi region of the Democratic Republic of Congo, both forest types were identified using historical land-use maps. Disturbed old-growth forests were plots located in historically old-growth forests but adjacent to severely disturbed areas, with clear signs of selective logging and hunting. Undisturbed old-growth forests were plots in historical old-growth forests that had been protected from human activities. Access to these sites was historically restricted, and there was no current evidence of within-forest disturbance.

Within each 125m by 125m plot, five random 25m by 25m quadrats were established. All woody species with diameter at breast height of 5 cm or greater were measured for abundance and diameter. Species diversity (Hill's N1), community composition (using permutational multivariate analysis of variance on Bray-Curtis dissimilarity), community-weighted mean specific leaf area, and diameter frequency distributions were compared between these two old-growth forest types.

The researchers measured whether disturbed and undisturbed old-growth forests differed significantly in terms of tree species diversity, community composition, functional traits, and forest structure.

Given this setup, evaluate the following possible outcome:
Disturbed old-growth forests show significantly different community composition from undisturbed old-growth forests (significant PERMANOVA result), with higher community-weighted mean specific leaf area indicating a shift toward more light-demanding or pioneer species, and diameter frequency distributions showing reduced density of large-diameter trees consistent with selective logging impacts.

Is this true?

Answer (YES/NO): NO